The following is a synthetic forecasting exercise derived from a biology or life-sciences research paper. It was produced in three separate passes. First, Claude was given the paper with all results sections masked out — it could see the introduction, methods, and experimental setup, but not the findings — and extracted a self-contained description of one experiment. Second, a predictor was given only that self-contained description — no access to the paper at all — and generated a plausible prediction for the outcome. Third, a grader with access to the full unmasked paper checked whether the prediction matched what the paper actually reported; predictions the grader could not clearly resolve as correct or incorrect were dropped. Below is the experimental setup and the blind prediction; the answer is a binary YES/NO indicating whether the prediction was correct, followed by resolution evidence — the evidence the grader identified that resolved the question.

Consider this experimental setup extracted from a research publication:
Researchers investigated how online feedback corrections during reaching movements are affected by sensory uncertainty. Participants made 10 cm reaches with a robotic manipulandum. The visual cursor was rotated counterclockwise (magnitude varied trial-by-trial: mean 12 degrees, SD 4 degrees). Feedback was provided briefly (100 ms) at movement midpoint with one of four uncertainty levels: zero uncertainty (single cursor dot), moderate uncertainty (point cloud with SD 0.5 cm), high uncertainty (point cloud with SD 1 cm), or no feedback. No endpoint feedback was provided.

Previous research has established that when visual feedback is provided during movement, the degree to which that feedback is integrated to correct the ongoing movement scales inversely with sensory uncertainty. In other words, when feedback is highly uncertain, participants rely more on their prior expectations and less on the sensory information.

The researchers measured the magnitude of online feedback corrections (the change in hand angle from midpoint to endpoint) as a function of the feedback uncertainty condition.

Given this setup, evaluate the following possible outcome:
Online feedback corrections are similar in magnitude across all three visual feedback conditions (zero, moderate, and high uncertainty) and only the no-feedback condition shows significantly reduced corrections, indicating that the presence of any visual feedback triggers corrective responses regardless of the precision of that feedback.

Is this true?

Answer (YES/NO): NO